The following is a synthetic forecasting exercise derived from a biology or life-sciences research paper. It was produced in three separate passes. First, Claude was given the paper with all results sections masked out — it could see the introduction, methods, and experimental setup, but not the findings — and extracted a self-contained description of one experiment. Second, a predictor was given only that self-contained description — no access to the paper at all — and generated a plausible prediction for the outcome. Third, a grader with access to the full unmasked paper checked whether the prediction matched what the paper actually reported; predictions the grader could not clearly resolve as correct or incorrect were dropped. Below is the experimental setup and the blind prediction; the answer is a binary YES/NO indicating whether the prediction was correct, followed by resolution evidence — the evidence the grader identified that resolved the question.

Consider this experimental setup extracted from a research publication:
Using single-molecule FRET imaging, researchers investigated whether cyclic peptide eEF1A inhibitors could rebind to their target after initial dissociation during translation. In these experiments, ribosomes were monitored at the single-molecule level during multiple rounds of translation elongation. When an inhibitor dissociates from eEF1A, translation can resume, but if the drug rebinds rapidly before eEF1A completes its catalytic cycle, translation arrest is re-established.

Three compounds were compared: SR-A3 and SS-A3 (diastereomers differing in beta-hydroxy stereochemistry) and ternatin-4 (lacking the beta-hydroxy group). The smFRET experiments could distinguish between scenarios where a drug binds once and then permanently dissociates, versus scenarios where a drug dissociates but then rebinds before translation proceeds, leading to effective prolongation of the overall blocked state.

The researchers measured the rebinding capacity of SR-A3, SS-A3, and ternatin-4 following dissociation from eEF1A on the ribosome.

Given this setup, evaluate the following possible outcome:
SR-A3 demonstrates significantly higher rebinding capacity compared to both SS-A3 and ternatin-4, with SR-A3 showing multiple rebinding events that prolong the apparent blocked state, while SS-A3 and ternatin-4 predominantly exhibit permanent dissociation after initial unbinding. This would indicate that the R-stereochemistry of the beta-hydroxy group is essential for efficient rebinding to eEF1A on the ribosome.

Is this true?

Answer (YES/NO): NO